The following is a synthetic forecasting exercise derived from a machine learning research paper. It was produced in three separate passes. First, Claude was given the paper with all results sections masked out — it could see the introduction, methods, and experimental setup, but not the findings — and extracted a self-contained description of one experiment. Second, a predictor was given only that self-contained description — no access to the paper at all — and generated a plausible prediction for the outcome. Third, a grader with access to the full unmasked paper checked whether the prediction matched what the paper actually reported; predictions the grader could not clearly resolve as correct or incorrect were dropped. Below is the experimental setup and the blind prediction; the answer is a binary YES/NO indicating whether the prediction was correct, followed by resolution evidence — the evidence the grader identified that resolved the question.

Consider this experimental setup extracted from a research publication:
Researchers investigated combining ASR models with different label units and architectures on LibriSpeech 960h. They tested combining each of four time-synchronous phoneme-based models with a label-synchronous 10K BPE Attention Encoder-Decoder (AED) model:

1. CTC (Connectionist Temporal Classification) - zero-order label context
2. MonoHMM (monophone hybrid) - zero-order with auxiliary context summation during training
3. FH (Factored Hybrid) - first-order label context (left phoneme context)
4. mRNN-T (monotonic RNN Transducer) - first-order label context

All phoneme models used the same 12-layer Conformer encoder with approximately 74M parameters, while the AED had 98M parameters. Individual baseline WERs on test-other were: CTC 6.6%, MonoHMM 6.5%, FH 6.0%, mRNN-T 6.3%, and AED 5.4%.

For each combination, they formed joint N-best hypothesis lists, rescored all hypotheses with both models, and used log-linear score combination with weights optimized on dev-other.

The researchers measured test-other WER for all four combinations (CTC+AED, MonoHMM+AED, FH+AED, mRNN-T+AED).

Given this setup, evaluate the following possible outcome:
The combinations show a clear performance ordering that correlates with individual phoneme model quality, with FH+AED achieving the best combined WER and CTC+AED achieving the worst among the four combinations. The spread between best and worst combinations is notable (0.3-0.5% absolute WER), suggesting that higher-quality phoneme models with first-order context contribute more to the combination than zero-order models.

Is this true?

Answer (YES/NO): NO